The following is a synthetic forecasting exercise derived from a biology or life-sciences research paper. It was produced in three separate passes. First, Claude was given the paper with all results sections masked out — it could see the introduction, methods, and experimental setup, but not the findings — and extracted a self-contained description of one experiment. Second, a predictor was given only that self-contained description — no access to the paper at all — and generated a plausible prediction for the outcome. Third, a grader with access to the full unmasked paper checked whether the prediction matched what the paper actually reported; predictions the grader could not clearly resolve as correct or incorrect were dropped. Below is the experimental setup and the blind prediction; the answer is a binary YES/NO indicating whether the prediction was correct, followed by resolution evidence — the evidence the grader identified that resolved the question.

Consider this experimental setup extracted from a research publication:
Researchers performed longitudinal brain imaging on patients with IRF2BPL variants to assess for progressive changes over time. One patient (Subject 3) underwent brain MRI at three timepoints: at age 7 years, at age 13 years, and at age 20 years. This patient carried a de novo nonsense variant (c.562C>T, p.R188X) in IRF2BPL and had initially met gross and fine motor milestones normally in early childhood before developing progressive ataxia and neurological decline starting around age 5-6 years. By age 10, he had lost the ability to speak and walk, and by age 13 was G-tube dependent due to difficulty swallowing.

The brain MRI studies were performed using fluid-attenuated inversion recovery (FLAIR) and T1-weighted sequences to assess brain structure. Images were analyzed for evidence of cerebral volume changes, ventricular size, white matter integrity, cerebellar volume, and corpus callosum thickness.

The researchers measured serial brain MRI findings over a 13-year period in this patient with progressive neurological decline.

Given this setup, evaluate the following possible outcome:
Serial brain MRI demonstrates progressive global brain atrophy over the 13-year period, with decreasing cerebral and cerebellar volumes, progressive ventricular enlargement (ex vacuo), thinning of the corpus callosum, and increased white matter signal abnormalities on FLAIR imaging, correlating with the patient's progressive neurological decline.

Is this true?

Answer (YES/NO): YES